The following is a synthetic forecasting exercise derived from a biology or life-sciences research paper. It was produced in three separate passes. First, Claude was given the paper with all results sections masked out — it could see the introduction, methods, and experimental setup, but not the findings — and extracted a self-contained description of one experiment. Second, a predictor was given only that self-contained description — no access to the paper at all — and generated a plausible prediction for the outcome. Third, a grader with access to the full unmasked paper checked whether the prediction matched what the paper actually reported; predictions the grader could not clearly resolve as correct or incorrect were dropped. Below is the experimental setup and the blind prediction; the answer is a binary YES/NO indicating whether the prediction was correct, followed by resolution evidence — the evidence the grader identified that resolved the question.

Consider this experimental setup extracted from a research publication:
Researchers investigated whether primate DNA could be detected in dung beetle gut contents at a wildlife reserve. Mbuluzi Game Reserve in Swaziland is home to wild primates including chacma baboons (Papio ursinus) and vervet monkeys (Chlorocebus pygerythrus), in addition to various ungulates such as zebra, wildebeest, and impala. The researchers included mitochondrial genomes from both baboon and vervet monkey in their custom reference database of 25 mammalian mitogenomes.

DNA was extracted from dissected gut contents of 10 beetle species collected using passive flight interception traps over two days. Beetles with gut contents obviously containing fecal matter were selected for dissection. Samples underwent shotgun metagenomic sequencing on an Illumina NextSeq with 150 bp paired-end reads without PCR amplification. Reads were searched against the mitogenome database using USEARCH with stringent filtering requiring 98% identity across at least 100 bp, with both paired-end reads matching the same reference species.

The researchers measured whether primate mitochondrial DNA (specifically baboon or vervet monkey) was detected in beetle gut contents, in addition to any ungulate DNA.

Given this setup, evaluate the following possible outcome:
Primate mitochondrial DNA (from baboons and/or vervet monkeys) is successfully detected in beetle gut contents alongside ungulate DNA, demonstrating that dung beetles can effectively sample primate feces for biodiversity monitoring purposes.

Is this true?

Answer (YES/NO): NO